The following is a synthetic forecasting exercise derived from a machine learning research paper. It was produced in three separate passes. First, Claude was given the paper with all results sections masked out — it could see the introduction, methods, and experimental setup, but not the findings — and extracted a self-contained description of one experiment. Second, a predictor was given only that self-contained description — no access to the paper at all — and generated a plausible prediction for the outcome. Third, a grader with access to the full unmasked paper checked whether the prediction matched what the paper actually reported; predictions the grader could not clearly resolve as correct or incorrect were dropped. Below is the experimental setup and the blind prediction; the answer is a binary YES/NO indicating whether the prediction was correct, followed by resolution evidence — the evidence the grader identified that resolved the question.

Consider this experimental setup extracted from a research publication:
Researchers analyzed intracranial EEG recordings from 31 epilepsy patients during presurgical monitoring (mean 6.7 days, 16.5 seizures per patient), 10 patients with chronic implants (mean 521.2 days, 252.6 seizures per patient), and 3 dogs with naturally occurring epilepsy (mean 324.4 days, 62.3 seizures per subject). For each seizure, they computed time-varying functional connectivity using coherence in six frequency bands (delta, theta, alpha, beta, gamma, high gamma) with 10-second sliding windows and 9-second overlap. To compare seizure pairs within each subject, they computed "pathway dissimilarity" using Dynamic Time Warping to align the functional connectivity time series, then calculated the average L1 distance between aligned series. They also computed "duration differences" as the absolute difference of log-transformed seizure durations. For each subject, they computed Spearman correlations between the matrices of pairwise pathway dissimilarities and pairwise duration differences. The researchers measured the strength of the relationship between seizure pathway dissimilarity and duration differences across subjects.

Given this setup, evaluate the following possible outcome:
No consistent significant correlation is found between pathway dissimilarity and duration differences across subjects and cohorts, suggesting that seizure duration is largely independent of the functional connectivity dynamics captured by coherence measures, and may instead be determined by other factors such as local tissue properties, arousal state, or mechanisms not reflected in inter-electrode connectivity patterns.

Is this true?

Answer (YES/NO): NO